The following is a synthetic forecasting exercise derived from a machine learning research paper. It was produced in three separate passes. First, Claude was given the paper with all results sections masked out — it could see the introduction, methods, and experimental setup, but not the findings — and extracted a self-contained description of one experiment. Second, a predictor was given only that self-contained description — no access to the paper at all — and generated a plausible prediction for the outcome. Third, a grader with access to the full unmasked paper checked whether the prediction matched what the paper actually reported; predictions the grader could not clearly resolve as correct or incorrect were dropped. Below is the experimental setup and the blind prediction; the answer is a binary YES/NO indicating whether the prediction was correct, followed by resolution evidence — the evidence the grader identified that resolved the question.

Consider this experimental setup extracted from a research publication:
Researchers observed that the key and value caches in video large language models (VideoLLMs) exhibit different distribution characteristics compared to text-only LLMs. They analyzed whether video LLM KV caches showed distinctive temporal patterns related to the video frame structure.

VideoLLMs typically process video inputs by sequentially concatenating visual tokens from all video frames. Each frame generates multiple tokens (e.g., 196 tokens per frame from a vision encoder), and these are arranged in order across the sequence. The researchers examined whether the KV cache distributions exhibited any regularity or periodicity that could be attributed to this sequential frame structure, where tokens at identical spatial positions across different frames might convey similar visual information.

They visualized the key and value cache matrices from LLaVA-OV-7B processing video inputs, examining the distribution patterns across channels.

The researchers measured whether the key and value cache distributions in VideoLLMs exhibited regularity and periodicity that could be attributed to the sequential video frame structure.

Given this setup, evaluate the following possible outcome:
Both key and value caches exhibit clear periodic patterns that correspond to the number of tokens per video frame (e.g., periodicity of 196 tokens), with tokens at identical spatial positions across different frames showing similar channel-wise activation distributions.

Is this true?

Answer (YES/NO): NO